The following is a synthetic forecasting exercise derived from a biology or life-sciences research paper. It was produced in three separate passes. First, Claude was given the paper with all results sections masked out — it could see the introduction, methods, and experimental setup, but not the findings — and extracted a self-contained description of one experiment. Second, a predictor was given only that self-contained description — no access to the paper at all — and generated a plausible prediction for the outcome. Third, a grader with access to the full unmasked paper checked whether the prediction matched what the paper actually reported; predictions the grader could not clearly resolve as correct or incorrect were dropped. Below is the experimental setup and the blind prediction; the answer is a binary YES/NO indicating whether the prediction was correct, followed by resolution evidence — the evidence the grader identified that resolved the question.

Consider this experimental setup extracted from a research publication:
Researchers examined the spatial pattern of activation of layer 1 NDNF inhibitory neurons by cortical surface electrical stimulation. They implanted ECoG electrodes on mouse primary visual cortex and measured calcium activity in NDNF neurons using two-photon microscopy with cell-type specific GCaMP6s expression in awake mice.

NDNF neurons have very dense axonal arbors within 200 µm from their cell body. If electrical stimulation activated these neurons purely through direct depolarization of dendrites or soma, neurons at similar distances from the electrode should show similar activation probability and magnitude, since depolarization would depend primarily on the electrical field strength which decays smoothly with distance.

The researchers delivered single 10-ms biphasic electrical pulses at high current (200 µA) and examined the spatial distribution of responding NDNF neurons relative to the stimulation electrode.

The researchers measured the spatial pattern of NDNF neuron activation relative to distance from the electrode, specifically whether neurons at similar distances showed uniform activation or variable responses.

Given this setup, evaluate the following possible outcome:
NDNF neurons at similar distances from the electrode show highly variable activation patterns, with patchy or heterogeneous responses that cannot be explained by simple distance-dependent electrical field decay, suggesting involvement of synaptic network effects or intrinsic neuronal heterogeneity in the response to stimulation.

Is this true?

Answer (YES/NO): YES